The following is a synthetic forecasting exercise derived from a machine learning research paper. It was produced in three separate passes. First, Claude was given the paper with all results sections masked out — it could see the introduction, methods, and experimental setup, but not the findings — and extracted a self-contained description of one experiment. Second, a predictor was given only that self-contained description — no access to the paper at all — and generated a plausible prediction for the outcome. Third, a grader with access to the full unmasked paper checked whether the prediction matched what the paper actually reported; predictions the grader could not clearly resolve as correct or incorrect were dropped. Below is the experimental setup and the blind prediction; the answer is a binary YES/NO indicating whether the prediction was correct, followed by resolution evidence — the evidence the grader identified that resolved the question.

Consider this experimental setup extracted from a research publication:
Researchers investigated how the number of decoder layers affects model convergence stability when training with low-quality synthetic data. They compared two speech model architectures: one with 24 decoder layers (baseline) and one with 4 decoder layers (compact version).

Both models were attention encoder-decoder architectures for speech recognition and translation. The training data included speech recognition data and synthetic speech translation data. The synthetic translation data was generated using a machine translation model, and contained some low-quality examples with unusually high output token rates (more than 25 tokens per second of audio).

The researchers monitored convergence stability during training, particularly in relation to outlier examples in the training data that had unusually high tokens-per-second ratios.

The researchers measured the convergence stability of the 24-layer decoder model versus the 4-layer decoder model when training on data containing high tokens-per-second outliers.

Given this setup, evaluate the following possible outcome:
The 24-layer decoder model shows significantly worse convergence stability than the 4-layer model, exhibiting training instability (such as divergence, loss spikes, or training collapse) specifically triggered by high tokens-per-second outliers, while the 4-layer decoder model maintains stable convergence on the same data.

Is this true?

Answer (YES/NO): NO